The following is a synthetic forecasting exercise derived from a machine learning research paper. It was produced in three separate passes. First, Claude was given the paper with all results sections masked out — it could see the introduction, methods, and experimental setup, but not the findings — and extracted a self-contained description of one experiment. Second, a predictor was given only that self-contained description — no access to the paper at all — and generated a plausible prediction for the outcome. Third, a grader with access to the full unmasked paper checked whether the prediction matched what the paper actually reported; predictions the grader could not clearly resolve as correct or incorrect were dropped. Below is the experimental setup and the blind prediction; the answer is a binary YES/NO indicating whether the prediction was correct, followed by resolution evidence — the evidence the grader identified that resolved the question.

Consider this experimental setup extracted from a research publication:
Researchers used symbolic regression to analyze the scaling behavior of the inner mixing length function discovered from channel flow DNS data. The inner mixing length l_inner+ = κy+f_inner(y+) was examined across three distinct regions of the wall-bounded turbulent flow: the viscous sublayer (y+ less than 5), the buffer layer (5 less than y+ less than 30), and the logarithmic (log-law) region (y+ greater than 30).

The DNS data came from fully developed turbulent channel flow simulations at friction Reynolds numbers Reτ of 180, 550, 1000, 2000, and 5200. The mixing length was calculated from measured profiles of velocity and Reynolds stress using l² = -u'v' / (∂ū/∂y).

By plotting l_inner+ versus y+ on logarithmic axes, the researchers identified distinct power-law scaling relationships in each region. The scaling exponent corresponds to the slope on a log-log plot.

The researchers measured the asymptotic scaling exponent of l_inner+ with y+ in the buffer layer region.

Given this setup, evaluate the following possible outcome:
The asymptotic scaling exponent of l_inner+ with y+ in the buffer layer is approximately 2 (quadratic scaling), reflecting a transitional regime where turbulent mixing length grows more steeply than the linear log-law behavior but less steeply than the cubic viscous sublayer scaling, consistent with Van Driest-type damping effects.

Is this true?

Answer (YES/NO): YES